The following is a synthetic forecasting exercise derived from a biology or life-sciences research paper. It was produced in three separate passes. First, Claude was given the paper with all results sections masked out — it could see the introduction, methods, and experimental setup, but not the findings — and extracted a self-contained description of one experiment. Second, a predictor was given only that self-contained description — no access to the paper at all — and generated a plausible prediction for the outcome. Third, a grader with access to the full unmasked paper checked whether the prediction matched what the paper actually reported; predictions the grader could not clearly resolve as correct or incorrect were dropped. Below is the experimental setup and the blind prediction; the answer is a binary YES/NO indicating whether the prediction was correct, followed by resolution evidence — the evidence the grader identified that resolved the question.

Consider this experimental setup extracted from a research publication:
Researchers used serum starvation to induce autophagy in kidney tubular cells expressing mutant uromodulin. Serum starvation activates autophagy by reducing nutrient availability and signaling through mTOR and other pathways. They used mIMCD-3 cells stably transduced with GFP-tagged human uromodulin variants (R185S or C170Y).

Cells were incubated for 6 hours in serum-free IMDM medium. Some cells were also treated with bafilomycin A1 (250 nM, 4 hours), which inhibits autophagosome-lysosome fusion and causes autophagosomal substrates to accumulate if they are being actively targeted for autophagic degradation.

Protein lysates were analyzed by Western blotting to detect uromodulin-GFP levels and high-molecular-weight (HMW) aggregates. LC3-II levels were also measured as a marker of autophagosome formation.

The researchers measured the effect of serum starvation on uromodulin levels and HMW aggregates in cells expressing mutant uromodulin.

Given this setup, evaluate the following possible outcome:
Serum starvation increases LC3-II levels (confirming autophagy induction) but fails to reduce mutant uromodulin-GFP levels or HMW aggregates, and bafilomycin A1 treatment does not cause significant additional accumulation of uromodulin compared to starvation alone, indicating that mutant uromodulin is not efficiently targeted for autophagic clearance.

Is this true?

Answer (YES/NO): NO